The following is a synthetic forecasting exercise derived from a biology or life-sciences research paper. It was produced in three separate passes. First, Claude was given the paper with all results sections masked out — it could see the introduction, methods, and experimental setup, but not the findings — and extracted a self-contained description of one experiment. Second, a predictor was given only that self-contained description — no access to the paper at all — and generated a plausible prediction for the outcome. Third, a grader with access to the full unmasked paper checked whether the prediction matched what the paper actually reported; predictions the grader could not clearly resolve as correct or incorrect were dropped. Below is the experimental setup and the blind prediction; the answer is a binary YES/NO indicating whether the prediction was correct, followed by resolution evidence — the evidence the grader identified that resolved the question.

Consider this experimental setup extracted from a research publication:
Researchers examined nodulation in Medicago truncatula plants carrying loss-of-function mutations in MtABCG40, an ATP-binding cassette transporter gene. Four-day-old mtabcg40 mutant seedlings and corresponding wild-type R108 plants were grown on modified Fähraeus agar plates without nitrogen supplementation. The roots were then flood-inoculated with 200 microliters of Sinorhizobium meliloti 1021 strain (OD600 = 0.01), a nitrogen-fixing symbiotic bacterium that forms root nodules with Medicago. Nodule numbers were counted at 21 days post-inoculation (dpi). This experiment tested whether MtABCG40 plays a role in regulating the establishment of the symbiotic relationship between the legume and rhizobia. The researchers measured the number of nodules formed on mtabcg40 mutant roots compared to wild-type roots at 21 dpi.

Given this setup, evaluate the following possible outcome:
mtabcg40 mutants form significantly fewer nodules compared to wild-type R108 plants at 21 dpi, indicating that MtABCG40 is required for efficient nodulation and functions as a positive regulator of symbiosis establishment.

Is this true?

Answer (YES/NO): NO